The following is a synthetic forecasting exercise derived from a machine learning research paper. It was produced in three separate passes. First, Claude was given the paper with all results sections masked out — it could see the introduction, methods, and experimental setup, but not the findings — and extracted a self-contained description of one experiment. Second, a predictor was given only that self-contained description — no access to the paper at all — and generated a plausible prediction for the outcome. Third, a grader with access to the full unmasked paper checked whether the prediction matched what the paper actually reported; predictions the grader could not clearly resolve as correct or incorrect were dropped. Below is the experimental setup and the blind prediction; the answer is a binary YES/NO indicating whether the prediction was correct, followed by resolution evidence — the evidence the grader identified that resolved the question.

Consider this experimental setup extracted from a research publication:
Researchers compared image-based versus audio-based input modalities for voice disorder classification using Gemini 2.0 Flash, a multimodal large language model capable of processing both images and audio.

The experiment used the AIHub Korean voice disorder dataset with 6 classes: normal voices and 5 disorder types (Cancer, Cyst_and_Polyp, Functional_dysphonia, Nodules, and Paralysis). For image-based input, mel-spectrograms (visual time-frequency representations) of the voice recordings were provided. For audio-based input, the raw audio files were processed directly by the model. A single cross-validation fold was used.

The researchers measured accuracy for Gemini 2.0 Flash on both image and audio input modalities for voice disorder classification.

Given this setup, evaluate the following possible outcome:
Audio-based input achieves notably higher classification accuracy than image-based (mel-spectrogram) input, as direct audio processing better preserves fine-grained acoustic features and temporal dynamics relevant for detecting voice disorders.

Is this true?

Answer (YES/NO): NO